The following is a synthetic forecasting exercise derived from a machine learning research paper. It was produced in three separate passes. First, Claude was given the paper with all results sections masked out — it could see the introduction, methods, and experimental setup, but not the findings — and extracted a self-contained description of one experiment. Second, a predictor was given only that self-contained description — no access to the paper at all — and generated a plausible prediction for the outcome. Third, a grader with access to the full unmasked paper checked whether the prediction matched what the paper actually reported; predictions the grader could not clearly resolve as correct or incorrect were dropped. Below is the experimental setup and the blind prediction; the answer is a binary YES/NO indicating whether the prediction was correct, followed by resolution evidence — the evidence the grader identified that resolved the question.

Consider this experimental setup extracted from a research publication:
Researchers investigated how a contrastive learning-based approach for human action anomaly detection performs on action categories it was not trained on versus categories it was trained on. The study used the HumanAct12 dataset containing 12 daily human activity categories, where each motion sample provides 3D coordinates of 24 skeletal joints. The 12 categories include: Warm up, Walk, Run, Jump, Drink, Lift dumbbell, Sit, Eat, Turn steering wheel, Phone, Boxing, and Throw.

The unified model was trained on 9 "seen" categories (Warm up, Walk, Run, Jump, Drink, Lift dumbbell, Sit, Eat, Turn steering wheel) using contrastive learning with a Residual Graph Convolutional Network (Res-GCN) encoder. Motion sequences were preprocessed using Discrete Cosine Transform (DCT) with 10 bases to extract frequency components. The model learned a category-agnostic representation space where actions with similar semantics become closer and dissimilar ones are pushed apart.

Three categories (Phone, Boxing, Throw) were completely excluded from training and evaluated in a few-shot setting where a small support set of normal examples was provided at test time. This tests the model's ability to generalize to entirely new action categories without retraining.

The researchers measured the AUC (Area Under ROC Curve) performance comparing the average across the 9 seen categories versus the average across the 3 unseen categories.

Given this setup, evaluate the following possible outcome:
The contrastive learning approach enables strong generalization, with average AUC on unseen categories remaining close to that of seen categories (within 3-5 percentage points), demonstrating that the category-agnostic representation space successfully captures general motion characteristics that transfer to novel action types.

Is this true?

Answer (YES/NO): YES